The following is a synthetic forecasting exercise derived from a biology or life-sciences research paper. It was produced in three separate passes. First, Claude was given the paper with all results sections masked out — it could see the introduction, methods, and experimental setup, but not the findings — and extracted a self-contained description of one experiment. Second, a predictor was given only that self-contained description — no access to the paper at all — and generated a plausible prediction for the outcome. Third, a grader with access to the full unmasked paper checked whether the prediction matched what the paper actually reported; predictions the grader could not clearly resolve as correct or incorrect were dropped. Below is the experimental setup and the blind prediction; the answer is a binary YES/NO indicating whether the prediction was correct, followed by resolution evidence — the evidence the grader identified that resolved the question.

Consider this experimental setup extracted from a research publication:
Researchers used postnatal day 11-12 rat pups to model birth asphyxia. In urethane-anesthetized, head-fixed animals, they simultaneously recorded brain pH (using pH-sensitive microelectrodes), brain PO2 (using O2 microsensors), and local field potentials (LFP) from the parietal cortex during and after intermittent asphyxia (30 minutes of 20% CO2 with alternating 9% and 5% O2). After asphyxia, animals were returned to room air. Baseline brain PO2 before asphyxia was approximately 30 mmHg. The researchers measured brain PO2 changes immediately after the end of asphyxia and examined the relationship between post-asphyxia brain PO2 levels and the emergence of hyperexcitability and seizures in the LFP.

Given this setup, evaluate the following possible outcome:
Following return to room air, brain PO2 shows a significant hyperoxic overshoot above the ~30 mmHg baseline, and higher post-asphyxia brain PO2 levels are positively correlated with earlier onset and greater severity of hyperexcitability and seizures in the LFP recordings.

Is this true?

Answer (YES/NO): NO